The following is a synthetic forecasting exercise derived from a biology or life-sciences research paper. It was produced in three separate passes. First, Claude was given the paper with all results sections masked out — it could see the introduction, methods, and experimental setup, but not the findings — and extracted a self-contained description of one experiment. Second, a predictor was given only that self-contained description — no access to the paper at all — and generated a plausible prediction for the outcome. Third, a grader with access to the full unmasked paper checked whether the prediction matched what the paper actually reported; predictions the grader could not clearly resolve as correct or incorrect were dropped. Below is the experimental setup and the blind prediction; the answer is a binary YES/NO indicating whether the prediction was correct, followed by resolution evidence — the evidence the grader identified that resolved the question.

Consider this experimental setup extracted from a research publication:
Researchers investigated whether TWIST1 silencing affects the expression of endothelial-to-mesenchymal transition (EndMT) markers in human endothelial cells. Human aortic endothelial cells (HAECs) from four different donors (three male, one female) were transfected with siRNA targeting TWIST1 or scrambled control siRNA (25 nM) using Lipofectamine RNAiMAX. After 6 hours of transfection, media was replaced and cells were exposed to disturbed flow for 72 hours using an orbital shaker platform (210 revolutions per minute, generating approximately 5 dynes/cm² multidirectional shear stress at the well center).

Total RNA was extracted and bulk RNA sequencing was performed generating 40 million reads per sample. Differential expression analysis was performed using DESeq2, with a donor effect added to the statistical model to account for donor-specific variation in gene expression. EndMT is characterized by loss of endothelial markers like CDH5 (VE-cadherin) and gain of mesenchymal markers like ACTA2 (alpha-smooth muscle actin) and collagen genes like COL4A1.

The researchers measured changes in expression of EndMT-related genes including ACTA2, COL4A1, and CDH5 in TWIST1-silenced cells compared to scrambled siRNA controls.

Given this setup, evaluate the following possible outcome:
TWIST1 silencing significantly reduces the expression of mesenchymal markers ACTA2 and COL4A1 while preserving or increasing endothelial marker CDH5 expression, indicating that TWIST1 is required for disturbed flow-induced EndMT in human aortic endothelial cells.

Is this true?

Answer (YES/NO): YES